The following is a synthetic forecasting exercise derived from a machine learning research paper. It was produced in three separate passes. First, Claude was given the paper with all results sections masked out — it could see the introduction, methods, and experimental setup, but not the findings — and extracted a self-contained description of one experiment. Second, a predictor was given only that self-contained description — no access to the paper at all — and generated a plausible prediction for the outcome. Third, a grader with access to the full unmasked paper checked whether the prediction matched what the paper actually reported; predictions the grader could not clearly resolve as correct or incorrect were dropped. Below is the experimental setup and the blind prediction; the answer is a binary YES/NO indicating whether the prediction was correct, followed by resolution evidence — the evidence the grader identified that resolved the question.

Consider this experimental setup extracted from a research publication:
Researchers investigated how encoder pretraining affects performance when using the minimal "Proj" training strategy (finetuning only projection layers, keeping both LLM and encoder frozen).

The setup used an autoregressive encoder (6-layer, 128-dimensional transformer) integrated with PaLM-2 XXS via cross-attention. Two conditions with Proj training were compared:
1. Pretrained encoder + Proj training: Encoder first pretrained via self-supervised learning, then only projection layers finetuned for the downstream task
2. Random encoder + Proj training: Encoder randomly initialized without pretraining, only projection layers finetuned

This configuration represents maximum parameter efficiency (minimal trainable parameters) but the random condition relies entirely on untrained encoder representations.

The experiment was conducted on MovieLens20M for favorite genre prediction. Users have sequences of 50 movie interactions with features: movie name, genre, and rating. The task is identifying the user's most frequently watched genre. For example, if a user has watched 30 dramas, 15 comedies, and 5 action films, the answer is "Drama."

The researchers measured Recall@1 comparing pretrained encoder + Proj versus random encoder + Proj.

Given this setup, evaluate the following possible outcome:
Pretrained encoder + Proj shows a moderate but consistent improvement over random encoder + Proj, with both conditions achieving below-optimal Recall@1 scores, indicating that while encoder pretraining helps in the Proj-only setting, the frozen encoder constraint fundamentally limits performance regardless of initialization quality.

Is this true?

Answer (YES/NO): NO